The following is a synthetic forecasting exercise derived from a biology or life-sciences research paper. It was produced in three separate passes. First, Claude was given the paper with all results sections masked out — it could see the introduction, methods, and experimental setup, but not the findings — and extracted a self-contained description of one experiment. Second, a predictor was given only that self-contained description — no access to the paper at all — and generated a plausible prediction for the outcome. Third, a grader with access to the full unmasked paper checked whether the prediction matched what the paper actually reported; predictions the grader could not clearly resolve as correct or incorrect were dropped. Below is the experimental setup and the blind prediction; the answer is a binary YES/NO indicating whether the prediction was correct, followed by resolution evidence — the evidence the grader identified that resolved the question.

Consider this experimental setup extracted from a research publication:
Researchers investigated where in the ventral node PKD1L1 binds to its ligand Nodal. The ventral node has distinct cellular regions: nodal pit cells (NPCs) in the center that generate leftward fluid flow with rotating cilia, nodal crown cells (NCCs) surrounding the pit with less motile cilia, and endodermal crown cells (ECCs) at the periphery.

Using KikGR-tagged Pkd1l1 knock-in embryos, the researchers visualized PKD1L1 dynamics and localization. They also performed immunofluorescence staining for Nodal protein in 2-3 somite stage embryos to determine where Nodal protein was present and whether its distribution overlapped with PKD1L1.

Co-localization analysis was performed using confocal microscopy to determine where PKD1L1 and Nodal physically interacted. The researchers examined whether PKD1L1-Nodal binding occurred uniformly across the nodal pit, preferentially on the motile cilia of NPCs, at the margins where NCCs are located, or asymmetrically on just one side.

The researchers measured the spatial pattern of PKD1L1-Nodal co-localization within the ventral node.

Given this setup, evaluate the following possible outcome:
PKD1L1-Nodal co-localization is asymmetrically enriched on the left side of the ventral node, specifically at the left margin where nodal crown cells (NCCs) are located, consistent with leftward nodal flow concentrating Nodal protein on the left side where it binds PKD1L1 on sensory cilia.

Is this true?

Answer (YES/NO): NO